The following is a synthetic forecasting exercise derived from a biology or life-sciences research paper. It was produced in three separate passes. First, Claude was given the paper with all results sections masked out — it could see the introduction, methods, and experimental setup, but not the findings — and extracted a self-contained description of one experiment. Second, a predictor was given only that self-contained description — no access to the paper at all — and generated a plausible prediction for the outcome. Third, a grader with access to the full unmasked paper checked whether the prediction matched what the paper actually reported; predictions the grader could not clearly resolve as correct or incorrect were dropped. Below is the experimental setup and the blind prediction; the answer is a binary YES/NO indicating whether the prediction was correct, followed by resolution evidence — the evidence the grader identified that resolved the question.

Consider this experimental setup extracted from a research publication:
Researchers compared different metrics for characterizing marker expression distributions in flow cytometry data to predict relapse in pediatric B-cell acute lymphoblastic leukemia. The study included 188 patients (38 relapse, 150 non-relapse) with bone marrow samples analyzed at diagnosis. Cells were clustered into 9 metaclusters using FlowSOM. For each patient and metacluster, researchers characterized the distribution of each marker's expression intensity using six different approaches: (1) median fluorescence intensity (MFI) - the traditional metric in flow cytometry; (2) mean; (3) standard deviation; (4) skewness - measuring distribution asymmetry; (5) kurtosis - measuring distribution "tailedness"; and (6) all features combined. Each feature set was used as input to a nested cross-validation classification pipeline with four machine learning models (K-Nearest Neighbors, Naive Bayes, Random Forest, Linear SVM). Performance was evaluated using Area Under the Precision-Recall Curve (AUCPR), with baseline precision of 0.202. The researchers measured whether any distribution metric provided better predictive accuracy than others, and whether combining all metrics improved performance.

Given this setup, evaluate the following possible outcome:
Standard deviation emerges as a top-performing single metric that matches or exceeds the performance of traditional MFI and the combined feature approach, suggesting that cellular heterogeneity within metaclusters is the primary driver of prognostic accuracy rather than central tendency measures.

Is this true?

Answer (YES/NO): NO